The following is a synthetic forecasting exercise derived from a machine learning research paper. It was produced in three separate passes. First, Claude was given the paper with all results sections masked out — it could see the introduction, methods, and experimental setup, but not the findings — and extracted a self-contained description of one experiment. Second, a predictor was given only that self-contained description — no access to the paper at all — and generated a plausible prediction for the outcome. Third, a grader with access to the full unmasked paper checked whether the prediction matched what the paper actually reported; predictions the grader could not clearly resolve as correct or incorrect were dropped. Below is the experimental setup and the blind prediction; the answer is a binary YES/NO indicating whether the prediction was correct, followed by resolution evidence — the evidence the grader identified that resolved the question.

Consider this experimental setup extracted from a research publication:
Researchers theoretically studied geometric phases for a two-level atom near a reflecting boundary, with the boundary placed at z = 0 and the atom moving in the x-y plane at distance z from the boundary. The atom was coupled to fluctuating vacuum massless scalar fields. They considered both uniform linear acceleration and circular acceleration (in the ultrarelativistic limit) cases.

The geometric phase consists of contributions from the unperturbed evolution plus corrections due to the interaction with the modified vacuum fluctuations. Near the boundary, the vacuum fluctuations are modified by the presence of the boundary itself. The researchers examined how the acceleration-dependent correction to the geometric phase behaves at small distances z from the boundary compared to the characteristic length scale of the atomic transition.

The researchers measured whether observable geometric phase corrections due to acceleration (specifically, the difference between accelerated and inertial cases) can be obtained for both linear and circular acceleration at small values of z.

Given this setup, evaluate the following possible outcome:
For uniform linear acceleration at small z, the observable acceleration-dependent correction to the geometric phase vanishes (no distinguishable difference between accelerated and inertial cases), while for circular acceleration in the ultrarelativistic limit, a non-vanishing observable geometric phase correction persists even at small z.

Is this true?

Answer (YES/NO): NO